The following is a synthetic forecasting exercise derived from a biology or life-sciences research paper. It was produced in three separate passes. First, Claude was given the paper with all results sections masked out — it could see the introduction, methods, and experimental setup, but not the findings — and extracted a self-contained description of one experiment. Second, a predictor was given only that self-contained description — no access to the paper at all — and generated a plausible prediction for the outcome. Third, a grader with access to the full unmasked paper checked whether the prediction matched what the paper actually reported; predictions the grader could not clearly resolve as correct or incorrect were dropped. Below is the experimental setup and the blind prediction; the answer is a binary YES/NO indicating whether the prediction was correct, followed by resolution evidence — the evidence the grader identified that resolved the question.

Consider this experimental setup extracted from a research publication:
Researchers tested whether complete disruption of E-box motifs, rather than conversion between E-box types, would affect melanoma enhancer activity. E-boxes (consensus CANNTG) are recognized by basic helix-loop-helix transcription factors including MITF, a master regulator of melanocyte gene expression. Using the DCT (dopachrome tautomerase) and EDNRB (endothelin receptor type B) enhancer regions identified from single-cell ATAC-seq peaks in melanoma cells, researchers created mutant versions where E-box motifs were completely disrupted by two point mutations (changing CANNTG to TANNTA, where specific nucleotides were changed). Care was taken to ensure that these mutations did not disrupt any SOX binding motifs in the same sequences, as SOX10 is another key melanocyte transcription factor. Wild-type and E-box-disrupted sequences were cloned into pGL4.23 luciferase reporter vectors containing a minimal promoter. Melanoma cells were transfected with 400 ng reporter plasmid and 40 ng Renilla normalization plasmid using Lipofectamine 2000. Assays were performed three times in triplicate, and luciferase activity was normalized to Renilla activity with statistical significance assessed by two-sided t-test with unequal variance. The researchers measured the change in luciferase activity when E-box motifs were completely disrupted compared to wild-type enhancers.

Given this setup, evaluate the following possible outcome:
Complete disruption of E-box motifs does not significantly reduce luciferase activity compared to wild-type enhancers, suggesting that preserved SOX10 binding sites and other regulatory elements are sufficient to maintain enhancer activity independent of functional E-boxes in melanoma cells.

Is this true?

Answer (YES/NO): NO